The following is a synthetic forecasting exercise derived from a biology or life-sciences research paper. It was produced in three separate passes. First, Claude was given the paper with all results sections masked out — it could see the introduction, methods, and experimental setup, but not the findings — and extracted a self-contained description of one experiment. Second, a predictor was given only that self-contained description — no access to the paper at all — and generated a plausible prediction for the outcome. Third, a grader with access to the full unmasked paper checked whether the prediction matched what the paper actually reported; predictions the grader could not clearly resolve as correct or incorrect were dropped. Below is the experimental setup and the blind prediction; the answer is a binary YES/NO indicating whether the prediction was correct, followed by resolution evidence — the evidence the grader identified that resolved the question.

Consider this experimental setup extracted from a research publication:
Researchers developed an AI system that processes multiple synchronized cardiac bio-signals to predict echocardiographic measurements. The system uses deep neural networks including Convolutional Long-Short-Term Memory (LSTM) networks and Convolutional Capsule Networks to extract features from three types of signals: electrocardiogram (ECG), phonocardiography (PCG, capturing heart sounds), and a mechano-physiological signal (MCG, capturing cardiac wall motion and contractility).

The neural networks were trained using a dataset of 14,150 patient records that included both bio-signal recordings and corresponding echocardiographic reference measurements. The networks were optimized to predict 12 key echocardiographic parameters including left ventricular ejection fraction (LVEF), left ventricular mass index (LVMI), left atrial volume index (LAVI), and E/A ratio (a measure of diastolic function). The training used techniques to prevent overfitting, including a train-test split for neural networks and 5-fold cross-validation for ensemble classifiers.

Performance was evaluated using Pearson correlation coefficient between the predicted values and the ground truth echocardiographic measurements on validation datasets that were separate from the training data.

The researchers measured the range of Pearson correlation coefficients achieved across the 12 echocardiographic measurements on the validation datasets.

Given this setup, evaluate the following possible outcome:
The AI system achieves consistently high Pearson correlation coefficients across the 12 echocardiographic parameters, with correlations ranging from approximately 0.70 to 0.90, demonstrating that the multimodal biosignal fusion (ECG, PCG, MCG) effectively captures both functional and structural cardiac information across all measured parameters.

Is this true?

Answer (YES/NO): NO